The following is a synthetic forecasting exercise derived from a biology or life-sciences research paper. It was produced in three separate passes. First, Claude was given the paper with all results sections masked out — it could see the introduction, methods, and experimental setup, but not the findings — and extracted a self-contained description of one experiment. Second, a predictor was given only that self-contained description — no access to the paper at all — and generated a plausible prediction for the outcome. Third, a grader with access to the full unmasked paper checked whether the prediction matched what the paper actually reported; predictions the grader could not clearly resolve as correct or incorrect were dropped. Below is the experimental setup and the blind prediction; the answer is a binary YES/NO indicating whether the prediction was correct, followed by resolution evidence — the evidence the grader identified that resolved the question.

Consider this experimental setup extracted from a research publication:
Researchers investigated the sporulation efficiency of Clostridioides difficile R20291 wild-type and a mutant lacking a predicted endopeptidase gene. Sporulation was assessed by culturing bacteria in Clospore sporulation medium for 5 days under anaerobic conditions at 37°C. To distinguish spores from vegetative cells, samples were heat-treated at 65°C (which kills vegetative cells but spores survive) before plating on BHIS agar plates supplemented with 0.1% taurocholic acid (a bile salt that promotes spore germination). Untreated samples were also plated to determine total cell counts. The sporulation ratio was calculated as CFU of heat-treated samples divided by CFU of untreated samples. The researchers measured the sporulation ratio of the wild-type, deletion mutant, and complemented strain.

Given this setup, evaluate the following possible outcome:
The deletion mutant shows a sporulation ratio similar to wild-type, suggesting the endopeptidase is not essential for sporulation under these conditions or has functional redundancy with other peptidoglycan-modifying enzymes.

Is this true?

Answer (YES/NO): NO